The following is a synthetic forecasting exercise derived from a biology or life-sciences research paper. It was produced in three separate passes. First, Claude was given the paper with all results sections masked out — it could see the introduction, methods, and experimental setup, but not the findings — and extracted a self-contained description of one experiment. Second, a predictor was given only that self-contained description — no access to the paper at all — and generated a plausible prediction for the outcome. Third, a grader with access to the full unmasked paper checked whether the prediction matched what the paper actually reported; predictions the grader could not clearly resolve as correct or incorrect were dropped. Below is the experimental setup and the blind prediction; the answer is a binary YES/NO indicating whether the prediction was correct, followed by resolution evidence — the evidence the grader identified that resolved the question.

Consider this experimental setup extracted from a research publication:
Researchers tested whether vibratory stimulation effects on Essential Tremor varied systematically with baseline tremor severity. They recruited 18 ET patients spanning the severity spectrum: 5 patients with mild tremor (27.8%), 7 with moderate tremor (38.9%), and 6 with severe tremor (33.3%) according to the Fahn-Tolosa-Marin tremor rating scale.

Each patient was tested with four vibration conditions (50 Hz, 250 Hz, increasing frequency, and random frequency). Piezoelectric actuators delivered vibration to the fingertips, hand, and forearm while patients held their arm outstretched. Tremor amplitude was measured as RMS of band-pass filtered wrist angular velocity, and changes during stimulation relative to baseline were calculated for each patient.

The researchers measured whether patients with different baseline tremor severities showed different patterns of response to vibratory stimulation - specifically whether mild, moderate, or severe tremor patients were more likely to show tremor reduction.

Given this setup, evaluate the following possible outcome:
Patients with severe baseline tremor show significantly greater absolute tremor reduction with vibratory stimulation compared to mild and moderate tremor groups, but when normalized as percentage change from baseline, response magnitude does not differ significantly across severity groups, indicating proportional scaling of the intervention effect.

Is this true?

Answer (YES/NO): NO